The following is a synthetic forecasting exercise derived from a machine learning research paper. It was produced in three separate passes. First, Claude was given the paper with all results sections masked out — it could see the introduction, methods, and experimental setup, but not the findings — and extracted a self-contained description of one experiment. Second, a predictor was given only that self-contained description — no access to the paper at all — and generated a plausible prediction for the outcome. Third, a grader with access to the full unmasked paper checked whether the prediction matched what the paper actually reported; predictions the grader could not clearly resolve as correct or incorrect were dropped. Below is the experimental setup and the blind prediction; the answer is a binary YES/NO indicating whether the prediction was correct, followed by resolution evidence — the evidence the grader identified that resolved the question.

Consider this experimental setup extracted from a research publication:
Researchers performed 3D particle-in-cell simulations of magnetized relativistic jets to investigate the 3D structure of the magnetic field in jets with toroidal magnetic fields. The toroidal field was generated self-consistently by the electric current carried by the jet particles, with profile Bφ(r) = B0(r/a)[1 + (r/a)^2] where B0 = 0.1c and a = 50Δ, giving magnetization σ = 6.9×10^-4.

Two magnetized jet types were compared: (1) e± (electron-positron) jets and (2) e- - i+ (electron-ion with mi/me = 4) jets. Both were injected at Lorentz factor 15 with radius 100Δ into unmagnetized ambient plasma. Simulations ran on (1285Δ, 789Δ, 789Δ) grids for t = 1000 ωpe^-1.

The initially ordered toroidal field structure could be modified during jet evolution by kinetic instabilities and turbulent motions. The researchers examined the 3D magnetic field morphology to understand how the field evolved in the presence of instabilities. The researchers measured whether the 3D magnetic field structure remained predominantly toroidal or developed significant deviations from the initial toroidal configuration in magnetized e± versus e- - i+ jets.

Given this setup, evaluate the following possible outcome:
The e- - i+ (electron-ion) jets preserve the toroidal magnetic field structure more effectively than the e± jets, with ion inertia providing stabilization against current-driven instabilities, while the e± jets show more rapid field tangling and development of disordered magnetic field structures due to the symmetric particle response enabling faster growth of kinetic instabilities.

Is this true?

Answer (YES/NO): YES